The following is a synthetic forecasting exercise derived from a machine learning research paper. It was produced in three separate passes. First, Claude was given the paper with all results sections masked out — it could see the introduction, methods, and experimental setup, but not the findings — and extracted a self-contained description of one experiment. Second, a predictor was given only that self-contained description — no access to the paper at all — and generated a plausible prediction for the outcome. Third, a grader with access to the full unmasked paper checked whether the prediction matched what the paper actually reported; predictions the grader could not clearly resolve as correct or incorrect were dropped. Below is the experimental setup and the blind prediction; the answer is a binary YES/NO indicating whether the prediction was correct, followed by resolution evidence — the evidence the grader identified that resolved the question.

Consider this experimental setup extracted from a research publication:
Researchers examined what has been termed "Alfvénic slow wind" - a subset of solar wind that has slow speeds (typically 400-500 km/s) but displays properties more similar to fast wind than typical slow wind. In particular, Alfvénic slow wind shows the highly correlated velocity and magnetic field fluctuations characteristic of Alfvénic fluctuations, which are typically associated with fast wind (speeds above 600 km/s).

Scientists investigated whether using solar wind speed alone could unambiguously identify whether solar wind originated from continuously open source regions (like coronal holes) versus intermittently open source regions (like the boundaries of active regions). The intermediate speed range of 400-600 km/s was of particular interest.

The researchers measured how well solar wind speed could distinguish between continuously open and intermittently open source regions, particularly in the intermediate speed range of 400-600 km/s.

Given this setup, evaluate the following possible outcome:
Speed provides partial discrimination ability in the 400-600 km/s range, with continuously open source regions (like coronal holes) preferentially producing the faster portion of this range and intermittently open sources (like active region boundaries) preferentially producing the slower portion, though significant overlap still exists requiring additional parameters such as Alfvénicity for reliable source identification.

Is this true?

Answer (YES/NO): YES